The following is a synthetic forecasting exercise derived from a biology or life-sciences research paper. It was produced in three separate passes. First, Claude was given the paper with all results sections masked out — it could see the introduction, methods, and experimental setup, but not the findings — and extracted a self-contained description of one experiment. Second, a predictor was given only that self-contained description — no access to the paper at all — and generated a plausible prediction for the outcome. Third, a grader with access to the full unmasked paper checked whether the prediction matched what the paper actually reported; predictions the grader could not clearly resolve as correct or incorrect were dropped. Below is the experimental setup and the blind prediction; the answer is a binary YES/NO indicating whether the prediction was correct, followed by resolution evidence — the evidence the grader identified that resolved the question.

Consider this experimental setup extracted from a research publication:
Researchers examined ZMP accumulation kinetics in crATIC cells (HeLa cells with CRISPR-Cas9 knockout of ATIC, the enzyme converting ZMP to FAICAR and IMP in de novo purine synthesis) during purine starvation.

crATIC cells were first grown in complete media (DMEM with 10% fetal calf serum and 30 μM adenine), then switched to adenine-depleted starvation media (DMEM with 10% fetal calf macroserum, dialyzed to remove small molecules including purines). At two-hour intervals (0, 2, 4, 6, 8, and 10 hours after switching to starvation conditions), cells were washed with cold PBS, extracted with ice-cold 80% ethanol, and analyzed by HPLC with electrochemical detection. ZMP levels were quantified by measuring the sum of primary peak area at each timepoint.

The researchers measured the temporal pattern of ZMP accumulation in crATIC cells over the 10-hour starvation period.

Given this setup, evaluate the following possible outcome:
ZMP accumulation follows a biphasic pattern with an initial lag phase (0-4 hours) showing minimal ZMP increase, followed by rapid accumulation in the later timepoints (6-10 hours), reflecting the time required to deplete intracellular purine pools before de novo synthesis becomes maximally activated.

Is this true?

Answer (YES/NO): NO